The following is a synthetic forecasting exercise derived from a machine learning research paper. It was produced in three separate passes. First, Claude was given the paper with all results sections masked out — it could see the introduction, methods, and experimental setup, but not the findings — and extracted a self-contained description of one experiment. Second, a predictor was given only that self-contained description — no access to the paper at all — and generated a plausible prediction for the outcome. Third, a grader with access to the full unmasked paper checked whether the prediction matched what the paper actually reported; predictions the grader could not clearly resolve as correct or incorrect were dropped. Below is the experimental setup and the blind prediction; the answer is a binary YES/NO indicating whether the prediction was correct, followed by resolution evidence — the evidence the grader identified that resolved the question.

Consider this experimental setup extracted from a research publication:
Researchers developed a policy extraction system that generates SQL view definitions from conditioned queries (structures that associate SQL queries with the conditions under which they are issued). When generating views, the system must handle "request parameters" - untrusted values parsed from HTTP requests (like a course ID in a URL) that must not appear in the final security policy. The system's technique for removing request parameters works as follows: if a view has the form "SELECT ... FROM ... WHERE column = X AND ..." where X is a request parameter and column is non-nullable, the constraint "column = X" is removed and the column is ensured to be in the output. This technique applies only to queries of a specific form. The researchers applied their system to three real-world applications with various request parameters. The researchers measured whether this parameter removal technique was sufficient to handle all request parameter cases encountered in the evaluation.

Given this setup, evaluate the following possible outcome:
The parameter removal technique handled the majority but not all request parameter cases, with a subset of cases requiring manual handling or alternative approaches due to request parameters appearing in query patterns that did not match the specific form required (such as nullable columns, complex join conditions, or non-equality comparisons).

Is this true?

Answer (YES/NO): NO